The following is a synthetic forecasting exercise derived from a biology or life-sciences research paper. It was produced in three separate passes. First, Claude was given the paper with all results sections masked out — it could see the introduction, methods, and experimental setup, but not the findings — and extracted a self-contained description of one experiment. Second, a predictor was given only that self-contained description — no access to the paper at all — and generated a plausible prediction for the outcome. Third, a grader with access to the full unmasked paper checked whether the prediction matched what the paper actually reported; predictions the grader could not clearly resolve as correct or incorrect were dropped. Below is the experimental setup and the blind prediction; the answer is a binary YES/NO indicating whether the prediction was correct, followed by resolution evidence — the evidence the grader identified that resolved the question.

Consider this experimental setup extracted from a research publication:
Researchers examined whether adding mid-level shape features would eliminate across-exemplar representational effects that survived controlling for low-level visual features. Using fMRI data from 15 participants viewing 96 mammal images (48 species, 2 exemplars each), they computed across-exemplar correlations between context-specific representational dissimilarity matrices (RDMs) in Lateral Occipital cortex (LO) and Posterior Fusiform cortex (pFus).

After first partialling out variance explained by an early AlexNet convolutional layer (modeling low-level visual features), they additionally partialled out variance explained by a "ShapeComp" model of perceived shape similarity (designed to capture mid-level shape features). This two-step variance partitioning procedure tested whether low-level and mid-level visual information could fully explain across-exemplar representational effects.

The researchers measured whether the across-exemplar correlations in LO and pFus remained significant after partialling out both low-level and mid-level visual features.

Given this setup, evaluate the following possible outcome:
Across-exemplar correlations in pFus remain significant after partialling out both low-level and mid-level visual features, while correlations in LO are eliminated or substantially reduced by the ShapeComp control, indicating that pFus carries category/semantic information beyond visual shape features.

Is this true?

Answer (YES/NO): NO